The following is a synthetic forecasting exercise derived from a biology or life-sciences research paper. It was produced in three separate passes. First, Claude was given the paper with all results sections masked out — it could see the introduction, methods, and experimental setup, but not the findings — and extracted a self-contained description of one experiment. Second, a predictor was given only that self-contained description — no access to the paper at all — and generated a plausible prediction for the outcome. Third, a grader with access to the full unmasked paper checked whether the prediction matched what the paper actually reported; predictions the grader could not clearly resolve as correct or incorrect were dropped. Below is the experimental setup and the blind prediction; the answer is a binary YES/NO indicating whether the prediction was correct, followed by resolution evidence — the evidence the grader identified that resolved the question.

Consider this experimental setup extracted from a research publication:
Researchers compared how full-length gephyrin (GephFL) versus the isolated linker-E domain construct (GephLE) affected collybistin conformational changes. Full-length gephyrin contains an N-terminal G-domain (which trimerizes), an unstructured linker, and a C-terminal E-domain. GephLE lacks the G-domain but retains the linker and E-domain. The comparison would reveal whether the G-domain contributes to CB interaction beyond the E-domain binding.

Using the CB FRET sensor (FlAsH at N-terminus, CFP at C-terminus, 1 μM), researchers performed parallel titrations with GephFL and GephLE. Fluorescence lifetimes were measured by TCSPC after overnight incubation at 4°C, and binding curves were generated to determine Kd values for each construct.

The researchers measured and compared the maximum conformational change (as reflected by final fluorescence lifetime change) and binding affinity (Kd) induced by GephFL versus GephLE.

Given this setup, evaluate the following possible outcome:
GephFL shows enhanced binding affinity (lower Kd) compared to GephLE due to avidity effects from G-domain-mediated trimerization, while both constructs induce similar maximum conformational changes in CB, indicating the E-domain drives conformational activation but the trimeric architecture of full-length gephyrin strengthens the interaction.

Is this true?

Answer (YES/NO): NO